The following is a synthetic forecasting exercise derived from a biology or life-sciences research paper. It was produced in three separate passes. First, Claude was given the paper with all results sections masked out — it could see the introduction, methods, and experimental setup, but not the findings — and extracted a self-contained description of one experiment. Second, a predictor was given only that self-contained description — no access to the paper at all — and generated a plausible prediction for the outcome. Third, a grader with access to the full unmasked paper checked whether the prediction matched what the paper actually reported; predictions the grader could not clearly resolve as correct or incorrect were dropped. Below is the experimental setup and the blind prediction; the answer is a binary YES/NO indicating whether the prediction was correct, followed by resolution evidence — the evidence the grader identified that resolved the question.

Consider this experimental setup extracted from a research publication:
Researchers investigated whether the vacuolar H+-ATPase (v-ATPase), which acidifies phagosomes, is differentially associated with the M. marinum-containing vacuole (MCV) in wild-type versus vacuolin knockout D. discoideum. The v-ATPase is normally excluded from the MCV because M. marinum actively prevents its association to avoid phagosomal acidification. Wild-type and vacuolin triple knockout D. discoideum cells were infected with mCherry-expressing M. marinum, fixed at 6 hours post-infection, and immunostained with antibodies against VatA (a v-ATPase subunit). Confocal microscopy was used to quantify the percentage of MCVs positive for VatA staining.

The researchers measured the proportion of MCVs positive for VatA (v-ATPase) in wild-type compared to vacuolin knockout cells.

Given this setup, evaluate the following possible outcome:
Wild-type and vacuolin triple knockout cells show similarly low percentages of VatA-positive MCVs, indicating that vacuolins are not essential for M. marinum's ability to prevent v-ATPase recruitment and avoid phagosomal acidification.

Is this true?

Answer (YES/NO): YES